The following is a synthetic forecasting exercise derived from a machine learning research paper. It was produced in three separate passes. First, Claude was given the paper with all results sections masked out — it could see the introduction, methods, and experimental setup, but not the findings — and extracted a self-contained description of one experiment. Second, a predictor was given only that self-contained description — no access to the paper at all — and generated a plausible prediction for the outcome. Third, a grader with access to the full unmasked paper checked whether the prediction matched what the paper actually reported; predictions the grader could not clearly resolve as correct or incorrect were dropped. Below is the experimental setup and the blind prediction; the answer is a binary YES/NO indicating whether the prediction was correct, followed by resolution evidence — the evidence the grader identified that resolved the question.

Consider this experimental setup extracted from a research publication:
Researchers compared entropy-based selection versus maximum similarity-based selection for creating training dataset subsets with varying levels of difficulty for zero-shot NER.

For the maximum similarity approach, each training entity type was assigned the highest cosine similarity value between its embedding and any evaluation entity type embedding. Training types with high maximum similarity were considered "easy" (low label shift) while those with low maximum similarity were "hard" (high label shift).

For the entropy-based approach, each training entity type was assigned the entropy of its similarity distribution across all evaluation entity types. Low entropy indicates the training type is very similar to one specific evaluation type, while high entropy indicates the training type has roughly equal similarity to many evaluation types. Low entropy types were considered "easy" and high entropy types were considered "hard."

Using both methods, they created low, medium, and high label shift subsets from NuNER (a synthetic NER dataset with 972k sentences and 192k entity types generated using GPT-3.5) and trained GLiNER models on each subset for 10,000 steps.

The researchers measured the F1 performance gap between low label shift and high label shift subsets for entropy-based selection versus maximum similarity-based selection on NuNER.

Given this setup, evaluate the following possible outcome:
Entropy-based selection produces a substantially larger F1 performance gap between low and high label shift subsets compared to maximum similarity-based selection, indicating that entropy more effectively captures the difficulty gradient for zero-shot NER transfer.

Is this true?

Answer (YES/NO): NO